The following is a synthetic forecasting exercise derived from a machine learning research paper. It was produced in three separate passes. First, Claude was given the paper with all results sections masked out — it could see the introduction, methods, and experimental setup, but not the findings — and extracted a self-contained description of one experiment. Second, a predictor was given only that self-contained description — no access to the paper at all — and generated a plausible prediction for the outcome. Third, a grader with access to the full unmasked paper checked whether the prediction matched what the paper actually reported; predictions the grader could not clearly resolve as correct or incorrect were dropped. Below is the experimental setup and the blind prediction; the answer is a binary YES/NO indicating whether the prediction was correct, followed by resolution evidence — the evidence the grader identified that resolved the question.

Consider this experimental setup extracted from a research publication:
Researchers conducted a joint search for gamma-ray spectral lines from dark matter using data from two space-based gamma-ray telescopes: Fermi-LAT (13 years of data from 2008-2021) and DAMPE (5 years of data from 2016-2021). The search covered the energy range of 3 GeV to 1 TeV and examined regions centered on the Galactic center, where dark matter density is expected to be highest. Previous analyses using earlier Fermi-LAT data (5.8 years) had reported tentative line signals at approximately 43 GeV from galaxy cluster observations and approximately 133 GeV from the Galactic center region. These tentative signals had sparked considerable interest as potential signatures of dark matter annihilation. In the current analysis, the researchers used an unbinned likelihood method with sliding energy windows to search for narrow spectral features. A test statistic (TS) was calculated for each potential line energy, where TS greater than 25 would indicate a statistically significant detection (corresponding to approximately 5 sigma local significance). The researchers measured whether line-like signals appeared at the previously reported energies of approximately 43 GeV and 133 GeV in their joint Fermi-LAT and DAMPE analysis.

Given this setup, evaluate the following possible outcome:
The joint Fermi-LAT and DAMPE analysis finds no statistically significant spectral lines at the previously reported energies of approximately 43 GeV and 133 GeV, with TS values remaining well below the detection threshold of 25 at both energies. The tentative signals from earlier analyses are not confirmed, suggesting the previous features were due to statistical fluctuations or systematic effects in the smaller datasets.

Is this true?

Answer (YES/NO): YES